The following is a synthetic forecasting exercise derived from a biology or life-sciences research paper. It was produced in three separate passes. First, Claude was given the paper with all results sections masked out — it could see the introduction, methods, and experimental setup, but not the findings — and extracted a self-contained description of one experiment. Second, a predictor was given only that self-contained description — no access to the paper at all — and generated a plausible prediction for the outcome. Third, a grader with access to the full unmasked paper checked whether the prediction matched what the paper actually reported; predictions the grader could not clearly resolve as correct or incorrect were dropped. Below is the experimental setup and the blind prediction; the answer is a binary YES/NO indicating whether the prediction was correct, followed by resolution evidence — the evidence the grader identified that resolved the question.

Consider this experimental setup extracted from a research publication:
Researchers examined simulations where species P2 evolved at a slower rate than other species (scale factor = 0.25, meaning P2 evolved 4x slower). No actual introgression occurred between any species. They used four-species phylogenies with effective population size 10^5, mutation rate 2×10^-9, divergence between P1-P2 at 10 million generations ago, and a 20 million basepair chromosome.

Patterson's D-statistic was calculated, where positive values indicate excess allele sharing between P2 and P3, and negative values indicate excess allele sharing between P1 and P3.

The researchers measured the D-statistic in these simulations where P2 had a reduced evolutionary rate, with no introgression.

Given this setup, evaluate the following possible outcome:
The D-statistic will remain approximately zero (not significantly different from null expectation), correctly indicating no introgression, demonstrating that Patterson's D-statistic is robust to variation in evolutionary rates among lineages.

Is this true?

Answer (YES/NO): NO